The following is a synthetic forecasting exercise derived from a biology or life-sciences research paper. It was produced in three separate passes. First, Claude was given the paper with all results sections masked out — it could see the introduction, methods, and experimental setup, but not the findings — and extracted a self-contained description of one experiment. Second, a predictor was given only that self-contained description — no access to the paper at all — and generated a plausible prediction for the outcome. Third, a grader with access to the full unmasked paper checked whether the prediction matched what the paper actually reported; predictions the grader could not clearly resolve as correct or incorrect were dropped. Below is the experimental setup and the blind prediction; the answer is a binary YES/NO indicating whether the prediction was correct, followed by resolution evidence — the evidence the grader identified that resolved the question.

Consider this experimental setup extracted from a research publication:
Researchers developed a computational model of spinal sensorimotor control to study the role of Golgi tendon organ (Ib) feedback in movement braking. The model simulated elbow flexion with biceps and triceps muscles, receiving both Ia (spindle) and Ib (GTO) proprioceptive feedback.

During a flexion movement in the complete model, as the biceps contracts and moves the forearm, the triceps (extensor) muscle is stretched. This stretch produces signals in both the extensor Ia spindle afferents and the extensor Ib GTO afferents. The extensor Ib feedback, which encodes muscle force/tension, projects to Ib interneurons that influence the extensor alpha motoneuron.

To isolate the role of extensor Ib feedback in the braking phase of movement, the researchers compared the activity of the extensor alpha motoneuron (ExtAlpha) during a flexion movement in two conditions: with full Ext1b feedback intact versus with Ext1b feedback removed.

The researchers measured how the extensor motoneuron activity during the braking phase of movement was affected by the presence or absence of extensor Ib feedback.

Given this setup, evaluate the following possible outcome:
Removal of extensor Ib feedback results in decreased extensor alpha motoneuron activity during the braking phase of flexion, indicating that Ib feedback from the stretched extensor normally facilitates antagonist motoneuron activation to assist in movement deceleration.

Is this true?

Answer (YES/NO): YES